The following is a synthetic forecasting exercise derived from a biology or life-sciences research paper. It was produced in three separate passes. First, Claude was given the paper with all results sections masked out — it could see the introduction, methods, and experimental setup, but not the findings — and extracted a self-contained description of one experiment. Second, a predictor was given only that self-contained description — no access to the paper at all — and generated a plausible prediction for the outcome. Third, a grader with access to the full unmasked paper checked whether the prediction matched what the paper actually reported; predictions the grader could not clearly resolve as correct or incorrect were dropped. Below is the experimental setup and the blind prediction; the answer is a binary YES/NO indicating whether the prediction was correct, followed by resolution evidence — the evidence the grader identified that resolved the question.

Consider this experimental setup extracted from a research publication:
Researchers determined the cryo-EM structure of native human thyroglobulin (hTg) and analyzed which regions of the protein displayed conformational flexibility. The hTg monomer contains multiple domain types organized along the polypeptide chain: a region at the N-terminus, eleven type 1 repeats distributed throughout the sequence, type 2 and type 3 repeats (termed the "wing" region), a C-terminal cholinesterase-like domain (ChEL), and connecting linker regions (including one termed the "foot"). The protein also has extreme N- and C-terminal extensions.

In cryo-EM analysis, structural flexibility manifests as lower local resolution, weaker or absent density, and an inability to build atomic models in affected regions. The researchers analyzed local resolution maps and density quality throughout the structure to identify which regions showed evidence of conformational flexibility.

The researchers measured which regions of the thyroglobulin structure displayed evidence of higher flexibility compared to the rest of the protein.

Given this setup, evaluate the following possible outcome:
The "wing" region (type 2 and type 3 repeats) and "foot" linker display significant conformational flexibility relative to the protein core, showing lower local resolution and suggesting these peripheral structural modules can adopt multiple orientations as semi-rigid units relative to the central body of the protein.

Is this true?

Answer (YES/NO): YES